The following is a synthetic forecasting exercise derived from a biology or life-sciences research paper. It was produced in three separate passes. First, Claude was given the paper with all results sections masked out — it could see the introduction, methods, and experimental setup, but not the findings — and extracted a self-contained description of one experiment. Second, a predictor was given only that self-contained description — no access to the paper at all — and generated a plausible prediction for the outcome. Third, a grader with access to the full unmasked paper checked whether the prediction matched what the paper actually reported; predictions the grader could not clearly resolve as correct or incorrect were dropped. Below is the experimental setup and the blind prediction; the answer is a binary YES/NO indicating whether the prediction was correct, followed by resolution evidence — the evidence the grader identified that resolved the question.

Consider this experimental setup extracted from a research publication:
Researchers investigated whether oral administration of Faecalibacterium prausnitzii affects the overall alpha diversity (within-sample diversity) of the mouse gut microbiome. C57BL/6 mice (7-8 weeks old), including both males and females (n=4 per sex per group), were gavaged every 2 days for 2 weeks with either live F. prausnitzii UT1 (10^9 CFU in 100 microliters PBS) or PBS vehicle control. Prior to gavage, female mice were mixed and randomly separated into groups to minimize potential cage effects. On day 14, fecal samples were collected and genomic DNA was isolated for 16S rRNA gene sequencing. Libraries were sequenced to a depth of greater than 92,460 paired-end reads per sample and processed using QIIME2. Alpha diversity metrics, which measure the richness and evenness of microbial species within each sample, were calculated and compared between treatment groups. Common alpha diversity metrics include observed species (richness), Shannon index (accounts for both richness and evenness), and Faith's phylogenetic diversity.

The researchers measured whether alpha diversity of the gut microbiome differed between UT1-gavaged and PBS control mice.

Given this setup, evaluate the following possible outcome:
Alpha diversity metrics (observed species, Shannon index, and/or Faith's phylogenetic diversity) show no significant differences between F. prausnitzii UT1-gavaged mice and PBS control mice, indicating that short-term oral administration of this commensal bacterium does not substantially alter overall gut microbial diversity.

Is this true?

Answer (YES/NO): YES